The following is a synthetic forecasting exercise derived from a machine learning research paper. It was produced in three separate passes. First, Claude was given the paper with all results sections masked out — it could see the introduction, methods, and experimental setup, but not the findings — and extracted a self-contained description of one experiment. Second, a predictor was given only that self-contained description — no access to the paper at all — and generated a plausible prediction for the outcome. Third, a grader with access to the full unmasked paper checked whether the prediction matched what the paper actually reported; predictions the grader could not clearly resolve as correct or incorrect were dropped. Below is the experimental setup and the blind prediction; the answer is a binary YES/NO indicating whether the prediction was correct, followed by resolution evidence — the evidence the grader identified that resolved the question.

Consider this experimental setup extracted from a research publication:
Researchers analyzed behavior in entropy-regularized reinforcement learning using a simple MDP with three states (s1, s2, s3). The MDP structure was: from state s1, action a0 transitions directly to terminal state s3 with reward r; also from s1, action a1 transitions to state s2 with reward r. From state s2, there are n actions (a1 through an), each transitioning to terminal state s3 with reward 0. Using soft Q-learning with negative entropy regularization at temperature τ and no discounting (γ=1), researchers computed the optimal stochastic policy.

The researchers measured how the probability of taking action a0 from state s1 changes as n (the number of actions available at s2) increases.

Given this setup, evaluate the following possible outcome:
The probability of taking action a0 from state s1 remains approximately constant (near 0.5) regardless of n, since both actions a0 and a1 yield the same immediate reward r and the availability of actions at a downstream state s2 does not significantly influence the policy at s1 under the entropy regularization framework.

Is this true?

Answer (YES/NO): NO